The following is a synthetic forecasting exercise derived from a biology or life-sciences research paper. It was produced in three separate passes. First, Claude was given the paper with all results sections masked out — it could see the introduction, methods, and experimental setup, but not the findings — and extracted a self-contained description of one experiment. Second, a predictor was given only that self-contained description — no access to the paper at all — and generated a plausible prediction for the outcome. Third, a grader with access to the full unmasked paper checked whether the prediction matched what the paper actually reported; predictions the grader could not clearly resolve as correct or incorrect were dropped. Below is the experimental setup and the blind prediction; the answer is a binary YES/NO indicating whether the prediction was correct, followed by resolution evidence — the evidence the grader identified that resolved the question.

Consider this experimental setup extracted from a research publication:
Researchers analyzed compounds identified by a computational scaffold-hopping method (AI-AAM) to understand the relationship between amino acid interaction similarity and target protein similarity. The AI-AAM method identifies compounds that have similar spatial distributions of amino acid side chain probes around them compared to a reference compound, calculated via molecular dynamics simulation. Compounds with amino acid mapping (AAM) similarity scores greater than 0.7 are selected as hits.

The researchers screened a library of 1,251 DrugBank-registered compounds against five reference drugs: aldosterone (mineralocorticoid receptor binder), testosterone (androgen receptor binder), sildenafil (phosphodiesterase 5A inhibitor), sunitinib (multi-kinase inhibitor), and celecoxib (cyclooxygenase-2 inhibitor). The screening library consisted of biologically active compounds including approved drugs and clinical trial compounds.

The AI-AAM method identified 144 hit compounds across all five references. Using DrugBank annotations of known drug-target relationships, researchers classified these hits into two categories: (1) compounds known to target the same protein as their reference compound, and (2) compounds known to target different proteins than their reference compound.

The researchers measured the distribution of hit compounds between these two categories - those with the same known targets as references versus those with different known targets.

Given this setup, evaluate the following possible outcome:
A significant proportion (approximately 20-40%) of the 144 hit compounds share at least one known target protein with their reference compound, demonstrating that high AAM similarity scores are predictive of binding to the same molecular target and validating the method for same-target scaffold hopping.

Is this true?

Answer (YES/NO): YES